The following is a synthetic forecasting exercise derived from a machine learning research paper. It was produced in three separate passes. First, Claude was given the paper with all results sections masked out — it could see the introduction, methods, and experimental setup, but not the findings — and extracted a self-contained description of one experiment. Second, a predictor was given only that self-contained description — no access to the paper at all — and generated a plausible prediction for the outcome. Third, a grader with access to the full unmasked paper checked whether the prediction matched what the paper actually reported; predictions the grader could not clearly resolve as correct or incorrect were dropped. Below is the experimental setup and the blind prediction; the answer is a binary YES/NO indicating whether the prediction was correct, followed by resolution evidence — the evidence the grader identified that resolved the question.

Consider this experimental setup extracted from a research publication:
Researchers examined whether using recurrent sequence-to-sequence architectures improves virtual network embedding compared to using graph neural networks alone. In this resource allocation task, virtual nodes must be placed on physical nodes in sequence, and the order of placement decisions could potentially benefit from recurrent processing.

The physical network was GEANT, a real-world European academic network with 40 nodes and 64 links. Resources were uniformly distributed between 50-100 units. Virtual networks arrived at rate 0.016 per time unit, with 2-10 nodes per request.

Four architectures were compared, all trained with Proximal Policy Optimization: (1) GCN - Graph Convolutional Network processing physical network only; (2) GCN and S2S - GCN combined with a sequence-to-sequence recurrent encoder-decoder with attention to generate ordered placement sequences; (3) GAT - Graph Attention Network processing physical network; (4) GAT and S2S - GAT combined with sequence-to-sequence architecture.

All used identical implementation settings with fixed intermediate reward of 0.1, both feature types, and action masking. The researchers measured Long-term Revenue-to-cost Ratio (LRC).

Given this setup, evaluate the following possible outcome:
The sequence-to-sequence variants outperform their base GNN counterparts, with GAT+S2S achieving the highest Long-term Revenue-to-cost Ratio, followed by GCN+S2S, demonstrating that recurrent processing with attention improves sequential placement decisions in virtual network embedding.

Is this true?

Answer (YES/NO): NO